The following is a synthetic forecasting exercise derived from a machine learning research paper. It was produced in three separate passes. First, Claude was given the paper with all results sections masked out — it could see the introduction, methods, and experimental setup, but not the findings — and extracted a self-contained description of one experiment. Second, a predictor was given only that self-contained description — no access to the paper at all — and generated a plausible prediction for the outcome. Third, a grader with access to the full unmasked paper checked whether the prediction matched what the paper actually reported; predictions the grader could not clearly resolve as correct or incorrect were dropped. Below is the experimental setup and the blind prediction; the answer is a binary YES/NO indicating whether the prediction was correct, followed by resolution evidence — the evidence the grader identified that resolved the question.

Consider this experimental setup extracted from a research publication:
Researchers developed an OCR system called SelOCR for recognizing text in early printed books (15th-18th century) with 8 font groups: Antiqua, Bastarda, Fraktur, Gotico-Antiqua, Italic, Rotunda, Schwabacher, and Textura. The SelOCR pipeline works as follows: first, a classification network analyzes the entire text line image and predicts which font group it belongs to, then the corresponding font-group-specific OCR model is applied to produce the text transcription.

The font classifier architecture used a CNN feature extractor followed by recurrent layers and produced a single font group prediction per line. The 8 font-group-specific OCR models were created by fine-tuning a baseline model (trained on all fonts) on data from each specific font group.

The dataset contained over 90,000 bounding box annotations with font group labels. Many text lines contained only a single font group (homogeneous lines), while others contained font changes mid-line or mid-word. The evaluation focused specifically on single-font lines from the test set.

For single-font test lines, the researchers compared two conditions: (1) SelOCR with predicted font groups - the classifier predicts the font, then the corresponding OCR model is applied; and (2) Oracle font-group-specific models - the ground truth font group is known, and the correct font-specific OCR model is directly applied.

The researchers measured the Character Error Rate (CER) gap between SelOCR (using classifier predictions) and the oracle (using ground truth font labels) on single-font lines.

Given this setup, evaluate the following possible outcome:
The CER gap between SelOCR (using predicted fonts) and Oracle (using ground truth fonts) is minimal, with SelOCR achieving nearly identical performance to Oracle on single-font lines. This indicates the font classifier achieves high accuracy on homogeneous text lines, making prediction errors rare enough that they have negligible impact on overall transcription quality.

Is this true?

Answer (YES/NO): YES